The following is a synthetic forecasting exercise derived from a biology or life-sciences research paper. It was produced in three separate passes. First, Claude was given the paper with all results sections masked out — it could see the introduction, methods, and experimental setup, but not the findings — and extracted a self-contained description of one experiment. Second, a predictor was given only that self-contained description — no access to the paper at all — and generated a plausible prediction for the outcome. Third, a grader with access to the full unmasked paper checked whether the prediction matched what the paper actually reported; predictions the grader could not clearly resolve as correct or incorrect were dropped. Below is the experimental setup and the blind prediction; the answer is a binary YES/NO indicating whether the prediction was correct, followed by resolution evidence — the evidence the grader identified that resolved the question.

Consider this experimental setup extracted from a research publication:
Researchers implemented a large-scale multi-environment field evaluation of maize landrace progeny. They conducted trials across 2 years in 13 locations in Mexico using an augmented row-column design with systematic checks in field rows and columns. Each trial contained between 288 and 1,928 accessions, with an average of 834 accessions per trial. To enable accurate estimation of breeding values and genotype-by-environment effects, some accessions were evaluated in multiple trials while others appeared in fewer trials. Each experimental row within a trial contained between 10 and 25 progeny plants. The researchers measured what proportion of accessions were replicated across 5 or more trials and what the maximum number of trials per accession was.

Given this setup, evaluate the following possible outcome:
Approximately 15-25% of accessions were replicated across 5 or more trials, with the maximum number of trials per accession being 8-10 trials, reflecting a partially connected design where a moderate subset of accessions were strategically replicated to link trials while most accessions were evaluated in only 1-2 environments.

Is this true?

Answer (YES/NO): NO